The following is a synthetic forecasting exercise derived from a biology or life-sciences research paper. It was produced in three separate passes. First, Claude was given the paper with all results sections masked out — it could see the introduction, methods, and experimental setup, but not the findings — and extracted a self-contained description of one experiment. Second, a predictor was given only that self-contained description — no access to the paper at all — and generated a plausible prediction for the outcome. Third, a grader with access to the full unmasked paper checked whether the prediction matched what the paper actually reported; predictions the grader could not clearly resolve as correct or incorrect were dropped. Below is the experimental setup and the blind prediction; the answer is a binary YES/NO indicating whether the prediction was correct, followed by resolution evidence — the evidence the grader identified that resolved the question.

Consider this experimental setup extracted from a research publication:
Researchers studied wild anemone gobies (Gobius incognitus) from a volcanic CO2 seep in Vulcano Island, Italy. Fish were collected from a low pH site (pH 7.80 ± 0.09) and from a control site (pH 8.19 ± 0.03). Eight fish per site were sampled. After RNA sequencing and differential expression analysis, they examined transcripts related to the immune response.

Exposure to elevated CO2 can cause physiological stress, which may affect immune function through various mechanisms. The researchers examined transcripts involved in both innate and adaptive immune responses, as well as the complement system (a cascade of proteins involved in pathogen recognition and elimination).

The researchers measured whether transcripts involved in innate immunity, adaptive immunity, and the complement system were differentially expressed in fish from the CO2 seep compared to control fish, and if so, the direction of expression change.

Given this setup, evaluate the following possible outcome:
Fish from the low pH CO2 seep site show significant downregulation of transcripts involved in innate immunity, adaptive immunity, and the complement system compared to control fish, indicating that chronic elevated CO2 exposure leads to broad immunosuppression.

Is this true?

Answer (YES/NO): NO